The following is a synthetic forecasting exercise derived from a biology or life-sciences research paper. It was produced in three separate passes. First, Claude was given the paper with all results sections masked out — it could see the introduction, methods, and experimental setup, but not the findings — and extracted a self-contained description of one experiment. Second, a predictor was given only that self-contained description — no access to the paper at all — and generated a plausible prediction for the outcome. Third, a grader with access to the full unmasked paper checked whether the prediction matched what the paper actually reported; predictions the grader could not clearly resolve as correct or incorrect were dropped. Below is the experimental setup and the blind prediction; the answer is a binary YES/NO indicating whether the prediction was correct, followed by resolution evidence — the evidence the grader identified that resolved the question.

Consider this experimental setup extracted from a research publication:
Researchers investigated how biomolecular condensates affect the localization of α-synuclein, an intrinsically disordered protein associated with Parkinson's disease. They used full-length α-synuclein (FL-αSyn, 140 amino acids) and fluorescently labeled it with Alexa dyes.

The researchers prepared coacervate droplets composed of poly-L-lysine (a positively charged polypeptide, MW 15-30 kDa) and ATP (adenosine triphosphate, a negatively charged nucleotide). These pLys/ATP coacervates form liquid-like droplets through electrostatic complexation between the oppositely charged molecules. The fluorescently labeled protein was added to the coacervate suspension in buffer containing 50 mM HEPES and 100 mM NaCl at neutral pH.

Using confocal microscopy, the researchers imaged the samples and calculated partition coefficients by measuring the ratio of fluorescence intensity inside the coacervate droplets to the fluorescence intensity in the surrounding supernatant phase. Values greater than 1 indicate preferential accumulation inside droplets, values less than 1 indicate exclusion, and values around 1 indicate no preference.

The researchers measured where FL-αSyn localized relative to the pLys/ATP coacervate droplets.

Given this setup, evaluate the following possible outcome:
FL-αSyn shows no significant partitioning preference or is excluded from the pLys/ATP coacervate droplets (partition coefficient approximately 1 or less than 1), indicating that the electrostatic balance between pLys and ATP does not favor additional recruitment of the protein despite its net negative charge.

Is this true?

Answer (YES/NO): NO